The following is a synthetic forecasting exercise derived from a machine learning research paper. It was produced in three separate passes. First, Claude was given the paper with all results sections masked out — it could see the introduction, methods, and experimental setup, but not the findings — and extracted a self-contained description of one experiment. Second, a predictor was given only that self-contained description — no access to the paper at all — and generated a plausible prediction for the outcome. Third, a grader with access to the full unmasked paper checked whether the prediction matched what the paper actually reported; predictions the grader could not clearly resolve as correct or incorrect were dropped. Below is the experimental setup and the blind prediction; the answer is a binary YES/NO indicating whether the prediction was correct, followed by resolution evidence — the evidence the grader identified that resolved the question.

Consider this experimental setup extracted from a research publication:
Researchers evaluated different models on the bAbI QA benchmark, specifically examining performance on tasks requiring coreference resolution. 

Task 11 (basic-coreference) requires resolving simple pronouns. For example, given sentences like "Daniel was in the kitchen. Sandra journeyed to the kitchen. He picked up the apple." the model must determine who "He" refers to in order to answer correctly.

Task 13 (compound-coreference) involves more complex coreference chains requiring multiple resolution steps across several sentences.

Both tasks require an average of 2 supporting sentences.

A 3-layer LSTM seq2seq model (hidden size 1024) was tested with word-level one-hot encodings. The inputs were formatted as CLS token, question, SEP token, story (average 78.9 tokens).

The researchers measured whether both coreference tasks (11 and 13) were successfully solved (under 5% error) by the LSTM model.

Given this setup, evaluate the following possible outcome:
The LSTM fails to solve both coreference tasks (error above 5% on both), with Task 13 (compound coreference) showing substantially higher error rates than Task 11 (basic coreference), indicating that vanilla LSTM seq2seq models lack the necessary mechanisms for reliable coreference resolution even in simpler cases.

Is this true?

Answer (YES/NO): NO